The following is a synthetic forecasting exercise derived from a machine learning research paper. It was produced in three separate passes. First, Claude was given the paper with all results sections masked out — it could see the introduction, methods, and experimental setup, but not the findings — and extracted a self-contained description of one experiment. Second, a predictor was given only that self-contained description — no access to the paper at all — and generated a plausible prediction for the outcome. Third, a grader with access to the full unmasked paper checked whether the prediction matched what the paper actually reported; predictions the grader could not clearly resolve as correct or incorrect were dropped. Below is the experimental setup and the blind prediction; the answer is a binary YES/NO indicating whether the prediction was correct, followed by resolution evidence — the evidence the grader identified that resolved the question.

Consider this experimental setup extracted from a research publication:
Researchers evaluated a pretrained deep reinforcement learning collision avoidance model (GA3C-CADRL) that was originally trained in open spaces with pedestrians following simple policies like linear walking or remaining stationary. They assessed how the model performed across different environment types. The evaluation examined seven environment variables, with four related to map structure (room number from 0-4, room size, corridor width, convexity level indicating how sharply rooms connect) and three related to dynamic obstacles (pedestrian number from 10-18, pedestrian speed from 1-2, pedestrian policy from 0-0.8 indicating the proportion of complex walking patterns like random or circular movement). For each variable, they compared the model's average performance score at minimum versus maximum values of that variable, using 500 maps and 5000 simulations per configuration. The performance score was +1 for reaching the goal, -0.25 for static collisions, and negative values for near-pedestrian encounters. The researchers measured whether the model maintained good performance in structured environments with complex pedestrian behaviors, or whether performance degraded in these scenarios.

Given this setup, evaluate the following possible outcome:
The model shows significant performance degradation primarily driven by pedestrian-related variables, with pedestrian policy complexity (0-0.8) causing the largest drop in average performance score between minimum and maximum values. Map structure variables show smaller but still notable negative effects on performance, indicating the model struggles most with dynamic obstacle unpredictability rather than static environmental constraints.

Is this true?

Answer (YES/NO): NO